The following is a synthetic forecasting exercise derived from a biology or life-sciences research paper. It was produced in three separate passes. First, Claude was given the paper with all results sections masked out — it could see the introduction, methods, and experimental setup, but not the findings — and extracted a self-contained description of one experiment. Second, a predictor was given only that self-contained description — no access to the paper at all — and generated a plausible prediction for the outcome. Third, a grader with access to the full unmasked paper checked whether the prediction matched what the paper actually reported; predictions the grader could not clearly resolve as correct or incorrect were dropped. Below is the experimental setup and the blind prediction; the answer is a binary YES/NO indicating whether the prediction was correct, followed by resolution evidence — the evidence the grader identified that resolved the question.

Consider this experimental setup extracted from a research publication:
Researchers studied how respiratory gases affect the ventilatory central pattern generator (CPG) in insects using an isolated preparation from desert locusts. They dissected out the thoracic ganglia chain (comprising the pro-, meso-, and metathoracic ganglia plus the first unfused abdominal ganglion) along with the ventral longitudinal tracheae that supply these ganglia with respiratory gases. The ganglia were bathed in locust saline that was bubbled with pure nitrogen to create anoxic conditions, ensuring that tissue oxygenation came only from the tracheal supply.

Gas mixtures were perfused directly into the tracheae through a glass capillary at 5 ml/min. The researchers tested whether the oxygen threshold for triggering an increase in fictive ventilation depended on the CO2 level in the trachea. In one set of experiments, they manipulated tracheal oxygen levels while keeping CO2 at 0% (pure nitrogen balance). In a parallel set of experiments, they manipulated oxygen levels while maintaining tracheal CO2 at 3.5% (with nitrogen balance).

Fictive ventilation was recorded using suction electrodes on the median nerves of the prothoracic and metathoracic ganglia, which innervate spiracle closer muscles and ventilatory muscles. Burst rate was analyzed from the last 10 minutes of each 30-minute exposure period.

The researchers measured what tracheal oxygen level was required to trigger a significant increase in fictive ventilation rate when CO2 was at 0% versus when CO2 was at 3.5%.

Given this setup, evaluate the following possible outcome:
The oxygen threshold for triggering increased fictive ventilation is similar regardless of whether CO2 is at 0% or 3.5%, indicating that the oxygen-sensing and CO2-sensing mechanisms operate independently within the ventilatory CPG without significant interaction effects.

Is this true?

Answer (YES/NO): NO